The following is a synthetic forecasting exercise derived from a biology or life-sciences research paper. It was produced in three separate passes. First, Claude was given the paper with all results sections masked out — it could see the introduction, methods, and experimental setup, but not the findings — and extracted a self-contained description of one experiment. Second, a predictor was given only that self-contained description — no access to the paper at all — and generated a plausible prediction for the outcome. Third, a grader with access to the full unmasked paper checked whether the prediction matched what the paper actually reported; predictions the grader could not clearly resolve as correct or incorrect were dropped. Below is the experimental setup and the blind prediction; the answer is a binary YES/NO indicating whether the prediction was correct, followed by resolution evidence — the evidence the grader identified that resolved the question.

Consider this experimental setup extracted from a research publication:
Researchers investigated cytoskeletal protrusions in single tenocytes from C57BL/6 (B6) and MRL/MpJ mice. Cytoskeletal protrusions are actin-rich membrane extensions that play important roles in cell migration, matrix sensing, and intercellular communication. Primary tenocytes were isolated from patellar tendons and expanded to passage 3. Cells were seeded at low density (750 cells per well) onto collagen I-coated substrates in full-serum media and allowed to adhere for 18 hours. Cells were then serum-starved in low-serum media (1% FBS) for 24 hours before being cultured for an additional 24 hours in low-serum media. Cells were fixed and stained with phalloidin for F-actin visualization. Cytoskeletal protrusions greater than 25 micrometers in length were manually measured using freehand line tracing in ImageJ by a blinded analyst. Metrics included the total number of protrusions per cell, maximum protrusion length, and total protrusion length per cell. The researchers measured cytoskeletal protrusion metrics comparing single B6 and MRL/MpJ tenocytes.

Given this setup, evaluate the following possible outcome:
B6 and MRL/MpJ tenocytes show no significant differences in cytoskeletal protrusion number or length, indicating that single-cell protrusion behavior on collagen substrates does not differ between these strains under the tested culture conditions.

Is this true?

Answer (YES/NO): NO